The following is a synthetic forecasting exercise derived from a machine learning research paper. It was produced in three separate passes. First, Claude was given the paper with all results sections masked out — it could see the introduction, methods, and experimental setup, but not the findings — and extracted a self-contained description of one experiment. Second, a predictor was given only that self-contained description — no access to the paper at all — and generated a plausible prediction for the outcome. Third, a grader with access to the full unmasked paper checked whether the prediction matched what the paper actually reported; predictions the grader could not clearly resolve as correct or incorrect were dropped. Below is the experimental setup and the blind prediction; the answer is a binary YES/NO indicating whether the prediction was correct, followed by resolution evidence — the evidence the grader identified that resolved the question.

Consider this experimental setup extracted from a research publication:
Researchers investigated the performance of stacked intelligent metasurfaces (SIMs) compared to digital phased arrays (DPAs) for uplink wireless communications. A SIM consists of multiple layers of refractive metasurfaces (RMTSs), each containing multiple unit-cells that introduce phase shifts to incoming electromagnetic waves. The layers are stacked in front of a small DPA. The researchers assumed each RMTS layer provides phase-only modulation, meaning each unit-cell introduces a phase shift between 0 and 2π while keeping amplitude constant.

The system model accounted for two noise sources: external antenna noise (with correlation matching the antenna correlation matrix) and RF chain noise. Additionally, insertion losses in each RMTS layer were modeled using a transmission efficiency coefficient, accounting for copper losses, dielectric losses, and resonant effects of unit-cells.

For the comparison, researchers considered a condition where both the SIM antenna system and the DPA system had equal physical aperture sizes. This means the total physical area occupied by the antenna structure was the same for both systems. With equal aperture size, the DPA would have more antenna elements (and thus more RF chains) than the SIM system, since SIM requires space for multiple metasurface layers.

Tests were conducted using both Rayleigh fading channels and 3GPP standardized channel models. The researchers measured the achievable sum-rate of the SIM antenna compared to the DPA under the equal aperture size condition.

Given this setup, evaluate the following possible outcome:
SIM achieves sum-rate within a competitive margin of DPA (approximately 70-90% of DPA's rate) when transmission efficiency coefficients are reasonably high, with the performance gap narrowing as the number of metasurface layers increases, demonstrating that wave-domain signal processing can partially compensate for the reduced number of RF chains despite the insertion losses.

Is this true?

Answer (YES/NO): NO